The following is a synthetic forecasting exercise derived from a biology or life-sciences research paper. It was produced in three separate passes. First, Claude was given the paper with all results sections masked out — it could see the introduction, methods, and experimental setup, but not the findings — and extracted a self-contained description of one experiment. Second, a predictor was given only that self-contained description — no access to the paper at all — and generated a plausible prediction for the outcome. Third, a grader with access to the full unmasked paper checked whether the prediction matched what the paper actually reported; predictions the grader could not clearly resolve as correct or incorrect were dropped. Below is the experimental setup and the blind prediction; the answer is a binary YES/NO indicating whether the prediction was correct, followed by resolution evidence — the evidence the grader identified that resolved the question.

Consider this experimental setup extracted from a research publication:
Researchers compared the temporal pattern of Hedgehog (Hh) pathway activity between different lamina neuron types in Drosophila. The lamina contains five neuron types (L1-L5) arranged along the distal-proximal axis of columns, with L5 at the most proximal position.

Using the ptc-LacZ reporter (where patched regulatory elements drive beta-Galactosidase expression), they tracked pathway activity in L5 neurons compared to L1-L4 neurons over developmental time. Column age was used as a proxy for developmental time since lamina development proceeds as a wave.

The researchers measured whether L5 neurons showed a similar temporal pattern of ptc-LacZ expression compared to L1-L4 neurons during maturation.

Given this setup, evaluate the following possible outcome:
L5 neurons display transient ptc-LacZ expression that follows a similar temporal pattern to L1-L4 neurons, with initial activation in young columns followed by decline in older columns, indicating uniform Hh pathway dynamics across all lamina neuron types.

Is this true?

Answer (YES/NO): NO